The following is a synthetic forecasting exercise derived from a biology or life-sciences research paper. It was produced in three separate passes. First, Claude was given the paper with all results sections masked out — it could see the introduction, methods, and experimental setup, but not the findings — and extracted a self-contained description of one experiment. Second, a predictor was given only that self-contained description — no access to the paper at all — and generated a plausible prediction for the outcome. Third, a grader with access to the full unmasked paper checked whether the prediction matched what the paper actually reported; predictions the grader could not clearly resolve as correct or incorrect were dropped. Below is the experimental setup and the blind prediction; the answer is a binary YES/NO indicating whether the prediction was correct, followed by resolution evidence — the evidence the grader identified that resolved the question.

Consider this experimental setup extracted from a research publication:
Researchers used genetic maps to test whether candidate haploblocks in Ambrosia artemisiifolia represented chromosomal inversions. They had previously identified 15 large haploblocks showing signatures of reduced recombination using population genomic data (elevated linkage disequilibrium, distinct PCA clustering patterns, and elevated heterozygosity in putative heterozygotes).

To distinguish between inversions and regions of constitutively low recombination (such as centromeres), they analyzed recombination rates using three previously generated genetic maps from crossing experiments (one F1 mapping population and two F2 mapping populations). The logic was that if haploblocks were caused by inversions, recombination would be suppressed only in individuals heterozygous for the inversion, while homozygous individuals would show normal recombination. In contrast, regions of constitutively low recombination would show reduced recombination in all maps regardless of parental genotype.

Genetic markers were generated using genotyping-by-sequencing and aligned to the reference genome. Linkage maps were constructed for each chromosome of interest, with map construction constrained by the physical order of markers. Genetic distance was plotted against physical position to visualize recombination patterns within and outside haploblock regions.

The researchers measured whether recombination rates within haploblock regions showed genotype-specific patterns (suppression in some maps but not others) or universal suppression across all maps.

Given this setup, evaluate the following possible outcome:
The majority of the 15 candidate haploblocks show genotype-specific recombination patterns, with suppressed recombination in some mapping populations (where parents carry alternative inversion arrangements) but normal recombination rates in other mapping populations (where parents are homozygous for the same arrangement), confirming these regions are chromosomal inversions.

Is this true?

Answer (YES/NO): YES